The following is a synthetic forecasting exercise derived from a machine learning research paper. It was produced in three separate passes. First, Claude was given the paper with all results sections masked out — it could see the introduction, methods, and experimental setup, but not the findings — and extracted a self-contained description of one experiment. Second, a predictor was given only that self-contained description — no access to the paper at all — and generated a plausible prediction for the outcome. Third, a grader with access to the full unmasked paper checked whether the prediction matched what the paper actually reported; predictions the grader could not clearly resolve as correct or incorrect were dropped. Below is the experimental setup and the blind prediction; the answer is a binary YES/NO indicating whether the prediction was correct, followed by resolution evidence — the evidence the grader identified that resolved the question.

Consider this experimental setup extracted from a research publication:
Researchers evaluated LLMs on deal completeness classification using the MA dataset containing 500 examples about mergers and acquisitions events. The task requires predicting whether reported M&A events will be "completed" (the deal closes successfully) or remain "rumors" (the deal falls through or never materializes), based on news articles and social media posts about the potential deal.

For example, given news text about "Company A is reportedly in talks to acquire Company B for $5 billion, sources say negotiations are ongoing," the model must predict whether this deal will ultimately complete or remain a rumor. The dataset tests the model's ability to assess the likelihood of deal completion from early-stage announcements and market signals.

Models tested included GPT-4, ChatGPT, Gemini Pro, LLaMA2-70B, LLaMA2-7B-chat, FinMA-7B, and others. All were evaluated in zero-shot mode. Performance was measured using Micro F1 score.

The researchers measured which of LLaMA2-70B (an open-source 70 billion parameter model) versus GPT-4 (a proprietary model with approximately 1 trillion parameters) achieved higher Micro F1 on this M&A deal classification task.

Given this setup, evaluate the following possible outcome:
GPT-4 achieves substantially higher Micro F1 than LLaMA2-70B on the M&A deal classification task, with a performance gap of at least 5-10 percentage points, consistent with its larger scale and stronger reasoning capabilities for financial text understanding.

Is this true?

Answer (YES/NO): NO